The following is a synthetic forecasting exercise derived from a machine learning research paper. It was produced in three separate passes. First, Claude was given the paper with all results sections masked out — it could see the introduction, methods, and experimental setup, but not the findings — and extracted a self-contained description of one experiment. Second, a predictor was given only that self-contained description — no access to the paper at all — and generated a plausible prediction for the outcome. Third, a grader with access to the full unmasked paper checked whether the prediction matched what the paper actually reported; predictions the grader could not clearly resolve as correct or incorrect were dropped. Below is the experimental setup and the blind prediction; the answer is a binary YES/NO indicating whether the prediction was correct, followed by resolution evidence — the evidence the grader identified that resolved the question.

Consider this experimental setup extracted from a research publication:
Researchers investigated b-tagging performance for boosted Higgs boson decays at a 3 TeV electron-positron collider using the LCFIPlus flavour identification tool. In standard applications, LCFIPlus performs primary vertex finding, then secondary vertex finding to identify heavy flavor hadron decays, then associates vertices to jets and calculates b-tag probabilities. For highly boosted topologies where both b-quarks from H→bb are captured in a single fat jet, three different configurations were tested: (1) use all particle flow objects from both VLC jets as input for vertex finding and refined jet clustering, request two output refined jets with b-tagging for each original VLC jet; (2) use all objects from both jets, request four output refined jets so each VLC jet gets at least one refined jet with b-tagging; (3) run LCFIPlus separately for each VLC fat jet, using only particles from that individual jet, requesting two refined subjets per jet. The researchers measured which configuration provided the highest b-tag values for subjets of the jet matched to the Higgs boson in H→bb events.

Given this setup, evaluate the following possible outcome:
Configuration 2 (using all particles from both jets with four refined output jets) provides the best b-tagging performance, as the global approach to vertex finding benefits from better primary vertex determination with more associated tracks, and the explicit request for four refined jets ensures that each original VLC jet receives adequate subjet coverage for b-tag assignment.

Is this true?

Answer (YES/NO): NO